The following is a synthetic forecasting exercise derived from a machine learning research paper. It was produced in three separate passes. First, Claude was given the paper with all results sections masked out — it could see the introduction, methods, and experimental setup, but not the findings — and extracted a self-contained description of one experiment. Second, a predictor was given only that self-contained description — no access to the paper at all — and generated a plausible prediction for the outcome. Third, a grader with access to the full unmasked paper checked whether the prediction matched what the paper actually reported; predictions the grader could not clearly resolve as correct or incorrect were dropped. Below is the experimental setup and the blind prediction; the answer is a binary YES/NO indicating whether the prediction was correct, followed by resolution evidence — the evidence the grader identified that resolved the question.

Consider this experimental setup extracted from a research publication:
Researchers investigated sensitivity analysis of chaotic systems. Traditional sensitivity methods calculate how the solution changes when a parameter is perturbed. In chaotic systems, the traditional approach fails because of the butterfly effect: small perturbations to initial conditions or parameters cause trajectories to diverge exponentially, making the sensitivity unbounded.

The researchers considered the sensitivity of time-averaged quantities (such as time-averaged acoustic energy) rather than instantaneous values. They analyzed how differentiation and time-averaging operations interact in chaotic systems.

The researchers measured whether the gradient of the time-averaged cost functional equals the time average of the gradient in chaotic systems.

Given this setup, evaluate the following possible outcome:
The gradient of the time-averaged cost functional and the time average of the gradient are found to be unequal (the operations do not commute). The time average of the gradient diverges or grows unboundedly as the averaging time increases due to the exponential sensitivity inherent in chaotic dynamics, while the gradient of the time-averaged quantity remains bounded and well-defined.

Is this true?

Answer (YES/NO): YES